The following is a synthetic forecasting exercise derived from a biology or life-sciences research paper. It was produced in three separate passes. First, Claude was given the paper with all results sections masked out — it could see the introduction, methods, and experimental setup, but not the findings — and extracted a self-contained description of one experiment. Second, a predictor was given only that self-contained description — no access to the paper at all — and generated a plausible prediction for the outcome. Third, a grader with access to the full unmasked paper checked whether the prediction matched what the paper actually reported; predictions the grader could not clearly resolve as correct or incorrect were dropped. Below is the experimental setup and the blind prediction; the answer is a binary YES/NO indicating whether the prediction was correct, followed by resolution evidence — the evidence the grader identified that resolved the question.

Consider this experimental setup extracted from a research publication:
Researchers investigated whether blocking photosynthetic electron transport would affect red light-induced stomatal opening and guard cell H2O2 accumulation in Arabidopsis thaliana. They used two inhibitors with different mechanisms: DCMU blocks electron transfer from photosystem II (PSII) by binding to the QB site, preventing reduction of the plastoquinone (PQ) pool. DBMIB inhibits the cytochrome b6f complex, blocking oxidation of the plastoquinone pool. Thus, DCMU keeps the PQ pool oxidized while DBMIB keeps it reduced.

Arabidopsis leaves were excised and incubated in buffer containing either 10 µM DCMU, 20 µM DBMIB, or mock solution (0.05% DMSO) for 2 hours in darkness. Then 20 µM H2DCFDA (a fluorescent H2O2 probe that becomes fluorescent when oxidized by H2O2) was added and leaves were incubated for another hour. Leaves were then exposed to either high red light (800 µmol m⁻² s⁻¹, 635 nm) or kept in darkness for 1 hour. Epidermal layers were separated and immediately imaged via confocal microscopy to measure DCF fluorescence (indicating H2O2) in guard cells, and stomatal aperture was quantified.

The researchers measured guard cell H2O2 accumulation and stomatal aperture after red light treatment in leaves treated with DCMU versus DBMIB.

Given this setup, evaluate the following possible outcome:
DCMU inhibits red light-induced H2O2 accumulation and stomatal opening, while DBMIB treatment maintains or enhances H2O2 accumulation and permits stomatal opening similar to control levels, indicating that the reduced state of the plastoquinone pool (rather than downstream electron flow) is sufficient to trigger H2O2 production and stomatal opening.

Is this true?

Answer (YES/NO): YES